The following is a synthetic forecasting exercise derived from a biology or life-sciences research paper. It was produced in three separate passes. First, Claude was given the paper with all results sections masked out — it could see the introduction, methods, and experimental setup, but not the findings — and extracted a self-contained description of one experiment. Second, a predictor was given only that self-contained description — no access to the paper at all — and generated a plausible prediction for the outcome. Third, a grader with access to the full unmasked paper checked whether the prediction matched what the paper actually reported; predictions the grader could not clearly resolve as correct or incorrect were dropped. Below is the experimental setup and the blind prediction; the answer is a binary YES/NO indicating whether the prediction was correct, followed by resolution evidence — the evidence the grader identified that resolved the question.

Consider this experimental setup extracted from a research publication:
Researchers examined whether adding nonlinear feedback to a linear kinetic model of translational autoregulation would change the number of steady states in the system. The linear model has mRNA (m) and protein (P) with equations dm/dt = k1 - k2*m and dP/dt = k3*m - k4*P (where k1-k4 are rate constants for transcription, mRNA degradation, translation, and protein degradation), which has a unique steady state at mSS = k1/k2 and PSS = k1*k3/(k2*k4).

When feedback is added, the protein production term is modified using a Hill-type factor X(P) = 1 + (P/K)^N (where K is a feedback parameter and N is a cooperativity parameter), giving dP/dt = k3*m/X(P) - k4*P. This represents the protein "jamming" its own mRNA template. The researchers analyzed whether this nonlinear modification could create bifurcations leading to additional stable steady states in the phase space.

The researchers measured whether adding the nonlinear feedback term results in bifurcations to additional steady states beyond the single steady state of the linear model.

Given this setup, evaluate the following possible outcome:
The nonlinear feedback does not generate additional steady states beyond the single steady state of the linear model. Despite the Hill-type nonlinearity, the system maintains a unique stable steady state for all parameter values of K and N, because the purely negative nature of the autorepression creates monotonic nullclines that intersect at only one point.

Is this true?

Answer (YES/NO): YES